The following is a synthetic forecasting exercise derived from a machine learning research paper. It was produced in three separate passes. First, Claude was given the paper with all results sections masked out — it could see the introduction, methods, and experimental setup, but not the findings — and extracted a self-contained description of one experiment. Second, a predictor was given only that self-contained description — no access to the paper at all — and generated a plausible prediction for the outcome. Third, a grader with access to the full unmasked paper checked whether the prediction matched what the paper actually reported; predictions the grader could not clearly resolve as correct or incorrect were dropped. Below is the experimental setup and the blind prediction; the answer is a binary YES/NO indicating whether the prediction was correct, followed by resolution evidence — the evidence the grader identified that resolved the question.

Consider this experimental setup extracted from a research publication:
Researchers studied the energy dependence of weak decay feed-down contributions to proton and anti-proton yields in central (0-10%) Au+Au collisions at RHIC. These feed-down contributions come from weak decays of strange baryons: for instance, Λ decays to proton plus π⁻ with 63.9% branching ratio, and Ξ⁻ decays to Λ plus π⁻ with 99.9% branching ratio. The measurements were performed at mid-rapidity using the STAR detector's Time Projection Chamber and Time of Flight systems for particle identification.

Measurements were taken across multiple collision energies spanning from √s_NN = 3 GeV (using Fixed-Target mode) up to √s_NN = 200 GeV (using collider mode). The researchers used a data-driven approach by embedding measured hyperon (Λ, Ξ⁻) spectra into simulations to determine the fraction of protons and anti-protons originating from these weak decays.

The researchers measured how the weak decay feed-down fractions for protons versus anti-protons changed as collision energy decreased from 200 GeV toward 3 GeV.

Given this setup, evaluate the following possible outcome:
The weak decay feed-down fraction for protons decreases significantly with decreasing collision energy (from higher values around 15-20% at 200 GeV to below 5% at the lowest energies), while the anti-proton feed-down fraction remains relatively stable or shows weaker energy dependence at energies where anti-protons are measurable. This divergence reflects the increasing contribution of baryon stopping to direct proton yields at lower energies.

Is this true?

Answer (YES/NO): NO